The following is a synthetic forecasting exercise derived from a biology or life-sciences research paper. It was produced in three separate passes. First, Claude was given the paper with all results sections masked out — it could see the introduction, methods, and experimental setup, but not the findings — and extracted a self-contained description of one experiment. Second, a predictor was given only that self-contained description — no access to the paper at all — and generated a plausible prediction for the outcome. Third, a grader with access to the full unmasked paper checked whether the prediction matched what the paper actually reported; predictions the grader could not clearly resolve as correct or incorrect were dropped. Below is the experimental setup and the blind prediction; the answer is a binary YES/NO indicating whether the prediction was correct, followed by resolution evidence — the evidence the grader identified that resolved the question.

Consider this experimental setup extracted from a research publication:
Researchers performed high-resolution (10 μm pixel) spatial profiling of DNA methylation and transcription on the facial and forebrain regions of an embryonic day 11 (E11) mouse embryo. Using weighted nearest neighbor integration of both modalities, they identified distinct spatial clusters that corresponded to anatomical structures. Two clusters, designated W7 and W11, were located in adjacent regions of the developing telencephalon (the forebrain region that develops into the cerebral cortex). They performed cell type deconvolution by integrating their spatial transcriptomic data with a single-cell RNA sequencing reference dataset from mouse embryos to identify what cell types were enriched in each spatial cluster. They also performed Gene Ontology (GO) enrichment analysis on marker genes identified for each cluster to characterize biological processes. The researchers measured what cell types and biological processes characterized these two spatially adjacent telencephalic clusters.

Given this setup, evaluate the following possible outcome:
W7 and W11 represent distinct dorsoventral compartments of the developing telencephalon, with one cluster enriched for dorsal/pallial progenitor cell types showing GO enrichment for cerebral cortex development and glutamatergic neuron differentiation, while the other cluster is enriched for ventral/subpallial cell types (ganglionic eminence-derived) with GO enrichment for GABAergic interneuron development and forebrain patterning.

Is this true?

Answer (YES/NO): NO